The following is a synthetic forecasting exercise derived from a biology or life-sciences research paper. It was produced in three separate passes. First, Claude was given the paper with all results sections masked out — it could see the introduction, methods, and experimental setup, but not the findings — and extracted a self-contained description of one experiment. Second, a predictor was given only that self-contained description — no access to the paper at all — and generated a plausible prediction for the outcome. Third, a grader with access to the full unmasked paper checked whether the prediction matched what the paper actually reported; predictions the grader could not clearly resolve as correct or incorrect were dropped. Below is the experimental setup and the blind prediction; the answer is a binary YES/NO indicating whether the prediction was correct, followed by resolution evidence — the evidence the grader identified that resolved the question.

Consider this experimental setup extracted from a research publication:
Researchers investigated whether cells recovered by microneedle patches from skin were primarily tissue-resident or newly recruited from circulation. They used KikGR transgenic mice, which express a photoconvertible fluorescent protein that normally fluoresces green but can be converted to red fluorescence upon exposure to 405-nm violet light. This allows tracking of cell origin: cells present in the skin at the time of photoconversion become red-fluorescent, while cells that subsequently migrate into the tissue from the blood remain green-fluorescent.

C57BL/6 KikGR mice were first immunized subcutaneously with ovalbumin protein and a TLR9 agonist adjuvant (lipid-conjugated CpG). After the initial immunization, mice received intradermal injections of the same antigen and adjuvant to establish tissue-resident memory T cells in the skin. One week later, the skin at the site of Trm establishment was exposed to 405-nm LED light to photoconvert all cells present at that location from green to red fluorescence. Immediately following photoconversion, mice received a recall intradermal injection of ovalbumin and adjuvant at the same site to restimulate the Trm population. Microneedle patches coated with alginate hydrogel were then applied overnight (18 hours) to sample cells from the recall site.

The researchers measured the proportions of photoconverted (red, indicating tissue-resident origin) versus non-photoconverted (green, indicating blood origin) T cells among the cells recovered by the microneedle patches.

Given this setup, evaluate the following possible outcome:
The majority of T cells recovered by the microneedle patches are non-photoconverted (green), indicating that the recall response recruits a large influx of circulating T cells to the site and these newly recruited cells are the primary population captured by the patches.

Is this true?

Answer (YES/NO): YES